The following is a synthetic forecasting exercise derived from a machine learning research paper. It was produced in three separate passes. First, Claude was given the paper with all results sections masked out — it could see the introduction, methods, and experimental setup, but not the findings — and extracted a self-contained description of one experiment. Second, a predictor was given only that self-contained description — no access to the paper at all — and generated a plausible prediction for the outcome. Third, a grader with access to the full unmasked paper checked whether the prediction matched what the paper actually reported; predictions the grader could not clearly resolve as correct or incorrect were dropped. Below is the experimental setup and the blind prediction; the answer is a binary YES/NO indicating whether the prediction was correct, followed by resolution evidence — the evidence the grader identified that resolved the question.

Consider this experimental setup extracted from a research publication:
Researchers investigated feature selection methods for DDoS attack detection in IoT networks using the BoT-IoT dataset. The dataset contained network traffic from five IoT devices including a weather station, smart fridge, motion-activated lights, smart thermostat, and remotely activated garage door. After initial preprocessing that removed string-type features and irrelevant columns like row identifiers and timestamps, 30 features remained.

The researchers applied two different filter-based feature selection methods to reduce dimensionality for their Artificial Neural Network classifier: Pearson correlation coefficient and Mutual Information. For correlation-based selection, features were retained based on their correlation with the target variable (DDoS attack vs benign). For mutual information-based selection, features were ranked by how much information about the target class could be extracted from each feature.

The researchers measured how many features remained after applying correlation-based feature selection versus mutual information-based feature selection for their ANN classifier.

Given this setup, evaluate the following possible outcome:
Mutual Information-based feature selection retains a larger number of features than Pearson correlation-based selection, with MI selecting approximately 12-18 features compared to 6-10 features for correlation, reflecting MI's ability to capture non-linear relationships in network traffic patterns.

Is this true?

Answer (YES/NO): NO